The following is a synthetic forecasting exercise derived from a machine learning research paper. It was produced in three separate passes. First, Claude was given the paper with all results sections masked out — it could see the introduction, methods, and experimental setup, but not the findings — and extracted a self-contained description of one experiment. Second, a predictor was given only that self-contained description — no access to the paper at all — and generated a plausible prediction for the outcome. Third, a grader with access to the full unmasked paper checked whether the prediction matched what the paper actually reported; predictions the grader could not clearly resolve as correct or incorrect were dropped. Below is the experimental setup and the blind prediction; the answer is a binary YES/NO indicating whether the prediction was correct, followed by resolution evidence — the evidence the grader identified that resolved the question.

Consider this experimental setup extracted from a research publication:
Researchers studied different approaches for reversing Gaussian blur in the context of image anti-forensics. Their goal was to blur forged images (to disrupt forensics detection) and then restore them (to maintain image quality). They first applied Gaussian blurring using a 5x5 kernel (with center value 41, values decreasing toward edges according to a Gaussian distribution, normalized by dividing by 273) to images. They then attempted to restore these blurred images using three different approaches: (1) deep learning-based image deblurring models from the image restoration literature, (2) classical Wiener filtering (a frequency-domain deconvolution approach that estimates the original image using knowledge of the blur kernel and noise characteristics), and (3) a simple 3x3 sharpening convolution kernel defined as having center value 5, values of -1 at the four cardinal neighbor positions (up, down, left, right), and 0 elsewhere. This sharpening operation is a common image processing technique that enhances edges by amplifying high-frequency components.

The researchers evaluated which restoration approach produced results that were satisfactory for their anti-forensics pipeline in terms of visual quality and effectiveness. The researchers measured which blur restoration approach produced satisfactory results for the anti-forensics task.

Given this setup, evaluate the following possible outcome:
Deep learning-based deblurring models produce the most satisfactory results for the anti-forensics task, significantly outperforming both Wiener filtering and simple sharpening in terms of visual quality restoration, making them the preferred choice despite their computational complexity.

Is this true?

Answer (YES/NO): NO